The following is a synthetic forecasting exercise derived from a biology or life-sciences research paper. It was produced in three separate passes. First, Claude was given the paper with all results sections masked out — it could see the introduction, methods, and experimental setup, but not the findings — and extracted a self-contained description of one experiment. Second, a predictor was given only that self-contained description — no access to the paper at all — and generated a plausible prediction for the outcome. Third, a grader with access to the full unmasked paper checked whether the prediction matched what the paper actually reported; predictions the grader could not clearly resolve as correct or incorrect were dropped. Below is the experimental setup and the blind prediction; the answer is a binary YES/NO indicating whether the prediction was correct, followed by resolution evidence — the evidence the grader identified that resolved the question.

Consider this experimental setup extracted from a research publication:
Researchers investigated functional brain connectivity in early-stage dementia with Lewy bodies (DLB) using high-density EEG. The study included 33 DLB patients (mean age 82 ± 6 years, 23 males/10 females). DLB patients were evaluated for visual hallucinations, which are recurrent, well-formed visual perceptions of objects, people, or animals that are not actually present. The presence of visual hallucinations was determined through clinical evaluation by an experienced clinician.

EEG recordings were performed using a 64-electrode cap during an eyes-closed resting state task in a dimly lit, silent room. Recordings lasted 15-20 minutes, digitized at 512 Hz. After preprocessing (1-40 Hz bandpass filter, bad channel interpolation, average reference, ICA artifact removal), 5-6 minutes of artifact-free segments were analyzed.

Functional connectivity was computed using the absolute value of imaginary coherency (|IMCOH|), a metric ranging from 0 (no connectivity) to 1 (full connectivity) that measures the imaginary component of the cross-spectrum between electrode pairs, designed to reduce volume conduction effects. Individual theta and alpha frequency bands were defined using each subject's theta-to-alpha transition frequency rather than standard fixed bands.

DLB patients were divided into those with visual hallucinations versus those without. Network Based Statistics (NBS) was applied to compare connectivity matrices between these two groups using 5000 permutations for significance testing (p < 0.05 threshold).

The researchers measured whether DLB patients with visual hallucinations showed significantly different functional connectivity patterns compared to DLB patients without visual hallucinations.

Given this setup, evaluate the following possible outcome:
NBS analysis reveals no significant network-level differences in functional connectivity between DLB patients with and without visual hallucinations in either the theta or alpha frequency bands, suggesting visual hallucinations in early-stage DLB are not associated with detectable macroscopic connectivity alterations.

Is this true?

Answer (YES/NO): NO